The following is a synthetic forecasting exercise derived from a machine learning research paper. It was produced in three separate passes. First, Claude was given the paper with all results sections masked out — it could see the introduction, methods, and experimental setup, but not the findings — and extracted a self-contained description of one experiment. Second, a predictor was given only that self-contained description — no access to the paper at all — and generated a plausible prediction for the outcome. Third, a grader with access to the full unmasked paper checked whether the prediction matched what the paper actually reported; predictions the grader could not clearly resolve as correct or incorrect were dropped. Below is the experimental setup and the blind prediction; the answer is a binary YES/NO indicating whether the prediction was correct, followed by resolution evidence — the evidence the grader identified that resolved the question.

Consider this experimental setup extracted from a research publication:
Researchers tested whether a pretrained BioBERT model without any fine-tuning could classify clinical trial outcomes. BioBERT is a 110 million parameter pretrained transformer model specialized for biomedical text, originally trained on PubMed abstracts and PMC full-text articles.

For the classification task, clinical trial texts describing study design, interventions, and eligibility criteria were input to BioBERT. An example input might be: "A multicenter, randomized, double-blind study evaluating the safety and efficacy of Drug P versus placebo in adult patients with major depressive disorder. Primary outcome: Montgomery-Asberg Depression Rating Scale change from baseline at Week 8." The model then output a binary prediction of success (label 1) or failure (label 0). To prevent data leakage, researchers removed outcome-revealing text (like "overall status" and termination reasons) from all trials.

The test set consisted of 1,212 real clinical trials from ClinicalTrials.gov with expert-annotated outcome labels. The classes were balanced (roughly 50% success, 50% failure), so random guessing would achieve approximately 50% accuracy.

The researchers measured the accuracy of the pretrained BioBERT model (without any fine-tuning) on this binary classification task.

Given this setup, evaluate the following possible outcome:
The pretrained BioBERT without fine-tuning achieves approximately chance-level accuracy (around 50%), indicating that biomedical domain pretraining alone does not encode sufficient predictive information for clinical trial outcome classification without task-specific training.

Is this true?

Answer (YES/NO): NO